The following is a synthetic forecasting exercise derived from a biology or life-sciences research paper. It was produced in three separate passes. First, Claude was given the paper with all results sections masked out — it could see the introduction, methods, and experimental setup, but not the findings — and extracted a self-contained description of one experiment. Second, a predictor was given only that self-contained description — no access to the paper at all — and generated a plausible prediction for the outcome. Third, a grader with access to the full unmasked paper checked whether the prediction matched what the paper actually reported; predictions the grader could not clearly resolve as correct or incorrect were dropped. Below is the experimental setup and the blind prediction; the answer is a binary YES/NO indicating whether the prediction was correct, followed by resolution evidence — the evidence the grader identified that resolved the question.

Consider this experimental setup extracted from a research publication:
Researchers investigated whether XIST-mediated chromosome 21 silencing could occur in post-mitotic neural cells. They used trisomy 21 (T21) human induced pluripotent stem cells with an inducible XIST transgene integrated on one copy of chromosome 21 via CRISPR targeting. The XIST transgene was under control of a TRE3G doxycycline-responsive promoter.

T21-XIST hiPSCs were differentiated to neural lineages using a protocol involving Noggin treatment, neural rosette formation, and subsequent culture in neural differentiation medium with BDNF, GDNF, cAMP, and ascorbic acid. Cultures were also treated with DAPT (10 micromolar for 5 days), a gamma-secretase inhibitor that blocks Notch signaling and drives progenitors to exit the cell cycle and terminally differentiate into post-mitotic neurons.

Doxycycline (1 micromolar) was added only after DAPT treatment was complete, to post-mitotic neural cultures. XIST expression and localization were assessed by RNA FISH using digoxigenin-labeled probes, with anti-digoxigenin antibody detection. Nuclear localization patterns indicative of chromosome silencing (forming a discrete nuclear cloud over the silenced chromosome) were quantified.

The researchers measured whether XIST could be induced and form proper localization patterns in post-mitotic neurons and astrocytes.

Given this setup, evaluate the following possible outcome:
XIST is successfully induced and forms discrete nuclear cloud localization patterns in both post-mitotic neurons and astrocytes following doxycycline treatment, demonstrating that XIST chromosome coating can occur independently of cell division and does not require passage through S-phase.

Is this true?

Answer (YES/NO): YES